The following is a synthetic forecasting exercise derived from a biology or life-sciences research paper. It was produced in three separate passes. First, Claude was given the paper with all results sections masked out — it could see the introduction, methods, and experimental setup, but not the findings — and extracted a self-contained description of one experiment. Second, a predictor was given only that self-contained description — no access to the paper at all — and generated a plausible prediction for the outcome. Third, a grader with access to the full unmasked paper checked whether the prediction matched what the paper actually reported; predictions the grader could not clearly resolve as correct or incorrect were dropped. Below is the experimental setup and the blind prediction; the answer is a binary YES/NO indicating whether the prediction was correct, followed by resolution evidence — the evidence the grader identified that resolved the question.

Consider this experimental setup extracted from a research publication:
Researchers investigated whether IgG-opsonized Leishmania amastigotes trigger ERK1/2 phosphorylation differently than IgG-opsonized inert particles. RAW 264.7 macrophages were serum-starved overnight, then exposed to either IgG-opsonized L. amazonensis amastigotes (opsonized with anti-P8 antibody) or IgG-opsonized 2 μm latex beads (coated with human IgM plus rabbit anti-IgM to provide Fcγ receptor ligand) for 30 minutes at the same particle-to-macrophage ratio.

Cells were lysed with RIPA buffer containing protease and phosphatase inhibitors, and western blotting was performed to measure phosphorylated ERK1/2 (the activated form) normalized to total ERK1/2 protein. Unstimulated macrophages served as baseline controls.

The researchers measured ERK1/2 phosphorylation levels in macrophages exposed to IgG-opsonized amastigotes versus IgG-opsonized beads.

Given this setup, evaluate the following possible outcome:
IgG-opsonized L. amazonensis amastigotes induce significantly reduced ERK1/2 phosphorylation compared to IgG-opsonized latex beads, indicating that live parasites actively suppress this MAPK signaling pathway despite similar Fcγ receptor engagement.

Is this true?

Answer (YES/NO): NO